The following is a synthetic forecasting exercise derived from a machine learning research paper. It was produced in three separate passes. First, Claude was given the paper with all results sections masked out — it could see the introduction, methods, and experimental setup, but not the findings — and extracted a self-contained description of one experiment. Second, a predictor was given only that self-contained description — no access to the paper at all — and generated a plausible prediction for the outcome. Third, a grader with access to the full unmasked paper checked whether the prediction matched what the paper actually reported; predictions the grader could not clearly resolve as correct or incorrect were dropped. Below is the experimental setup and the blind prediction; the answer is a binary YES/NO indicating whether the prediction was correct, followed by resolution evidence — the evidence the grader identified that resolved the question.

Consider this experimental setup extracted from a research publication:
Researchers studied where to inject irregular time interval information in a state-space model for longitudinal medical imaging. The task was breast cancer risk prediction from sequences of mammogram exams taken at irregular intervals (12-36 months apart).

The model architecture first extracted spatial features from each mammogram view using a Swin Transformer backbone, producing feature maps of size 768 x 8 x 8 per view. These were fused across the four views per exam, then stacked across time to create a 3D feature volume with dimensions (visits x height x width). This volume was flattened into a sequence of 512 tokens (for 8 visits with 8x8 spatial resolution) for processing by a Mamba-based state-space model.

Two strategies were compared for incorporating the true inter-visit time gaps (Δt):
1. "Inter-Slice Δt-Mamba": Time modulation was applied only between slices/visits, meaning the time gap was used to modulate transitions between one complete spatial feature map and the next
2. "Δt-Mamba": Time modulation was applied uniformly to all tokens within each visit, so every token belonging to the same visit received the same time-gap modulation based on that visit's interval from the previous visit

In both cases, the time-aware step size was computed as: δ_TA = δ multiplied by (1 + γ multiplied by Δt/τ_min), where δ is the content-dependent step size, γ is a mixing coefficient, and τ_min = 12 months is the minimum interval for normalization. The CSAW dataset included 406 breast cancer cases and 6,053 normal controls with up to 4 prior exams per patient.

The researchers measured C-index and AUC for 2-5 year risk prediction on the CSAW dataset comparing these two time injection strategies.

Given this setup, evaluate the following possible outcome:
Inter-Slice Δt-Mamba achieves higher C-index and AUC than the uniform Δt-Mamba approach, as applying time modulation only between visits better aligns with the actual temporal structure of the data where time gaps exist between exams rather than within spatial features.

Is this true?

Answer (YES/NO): NO